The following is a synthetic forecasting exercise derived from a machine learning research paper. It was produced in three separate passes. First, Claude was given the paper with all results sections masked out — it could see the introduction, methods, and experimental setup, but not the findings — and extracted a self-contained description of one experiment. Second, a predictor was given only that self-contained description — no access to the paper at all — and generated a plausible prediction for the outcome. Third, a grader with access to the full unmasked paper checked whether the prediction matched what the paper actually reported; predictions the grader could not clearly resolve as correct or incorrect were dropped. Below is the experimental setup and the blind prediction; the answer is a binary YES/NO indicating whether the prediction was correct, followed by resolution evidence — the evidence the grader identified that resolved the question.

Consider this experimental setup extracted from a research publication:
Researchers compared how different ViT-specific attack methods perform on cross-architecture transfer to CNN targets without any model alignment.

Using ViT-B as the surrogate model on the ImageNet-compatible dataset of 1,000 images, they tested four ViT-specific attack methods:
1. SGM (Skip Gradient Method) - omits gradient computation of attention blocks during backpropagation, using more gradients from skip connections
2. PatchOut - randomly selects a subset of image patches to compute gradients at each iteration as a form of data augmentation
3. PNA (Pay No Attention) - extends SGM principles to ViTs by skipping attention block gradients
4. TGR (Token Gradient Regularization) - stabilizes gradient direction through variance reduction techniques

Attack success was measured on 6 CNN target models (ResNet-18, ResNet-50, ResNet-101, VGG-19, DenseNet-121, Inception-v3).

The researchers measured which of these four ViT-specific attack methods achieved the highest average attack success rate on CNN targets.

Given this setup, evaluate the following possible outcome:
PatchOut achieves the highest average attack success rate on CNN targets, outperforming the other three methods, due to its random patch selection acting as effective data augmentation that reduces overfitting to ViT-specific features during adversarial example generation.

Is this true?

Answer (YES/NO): NO